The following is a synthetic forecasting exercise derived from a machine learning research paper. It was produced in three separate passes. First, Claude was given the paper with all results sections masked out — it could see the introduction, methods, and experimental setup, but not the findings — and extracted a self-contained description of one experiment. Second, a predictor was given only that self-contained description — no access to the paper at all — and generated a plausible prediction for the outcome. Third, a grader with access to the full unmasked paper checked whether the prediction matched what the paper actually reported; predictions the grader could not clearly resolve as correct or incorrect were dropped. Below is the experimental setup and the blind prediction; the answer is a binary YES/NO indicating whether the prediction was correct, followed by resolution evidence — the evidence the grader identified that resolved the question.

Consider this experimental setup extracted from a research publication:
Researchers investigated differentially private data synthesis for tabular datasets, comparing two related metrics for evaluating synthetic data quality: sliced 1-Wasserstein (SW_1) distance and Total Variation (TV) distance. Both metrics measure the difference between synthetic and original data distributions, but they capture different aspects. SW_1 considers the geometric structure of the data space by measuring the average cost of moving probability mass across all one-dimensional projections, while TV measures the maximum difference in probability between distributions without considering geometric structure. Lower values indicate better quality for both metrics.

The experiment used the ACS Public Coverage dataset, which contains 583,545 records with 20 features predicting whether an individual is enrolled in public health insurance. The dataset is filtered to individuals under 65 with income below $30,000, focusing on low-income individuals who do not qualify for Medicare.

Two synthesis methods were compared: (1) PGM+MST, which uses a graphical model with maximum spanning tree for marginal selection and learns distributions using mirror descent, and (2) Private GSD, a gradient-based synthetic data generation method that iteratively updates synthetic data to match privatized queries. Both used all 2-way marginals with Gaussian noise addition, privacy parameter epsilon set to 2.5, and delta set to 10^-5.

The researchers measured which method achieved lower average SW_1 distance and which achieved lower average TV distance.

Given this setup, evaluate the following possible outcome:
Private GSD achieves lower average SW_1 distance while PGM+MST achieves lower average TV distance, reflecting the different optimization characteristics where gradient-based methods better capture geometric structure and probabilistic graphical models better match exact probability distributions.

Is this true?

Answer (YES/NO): NO